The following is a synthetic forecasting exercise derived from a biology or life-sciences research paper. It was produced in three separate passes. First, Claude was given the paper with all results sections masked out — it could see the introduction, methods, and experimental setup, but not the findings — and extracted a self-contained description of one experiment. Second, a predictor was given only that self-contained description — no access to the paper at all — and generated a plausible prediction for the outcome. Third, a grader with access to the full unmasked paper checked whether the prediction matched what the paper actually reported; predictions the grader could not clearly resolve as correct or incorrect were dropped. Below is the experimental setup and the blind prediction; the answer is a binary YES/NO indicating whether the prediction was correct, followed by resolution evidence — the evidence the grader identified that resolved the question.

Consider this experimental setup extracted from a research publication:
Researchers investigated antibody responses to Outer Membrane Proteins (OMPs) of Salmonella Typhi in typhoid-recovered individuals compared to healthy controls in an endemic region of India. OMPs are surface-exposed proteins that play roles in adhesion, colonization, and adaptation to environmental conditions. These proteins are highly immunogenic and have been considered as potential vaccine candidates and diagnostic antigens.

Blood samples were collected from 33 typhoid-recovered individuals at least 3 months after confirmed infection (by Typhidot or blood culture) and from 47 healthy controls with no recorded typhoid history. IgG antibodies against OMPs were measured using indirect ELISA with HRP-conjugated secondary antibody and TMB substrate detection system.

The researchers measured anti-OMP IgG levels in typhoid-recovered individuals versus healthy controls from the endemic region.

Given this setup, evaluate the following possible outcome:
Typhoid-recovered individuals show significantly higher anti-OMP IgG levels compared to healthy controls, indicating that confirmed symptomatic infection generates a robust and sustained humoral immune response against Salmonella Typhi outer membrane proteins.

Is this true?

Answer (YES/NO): NO